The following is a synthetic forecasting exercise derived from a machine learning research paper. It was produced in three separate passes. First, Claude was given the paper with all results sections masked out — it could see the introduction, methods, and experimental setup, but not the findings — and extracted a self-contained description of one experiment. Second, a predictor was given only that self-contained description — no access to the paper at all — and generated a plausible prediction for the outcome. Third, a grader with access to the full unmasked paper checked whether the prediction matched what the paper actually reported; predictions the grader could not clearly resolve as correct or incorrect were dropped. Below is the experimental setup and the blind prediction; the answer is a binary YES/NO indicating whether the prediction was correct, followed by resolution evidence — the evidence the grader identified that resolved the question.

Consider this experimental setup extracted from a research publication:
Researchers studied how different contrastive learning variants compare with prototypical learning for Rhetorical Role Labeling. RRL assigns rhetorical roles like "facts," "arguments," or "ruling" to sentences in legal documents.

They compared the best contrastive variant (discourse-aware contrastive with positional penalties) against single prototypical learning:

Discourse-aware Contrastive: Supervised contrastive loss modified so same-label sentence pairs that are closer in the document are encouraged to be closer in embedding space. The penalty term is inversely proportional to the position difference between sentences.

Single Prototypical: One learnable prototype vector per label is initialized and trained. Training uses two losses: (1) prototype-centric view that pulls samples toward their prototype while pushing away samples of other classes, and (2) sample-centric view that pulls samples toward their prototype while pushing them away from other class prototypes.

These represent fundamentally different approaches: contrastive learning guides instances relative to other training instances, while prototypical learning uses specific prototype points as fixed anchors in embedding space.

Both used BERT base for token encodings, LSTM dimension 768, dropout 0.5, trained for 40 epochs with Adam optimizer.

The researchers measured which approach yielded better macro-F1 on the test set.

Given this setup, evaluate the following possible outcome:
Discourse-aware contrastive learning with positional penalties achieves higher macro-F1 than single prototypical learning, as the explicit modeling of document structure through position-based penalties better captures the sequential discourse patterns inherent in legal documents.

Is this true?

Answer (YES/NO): NO